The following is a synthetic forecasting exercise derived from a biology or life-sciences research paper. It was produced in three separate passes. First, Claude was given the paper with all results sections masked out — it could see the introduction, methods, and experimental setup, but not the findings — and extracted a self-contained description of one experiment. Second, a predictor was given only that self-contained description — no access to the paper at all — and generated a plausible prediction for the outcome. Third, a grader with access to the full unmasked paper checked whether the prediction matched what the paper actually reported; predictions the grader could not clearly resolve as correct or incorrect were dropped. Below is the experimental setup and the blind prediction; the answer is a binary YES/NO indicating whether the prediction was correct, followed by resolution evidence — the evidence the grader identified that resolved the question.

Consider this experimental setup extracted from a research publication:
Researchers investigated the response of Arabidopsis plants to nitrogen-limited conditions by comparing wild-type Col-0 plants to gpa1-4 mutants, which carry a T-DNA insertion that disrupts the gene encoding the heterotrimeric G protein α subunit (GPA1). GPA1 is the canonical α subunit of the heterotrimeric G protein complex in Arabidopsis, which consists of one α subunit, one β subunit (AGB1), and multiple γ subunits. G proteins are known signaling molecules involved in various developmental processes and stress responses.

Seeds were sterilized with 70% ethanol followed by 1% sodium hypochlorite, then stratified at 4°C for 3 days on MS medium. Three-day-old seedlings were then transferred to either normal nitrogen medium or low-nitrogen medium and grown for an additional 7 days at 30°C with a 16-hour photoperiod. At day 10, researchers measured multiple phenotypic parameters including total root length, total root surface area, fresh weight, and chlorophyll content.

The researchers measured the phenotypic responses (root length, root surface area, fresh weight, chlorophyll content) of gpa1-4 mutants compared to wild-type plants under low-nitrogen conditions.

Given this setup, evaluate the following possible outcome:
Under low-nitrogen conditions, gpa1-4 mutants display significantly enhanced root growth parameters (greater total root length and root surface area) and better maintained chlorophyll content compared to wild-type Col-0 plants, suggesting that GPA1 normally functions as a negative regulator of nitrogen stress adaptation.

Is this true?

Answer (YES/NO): YES